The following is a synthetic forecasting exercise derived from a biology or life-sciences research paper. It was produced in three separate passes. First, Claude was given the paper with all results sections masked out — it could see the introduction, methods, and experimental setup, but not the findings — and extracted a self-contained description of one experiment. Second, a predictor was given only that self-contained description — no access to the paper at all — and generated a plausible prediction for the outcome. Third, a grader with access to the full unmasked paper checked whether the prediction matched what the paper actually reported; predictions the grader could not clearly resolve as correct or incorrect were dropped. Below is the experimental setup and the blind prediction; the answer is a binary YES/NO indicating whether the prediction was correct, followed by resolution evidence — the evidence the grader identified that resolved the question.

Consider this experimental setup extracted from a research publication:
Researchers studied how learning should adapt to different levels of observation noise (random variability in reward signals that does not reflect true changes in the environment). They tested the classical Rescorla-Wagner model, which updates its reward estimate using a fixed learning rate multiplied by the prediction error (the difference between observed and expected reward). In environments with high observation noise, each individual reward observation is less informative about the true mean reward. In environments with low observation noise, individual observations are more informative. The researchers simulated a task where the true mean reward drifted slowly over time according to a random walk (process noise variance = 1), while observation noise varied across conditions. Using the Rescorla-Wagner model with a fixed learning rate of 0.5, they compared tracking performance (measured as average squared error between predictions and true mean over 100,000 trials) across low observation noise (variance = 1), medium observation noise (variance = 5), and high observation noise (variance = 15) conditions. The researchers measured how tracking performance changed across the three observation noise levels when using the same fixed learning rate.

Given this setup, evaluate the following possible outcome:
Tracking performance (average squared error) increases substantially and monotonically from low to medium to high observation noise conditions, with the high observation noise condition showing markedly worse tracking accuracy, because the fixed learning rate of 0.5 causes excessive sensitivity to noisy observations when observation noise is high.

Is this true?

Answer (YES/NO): YES